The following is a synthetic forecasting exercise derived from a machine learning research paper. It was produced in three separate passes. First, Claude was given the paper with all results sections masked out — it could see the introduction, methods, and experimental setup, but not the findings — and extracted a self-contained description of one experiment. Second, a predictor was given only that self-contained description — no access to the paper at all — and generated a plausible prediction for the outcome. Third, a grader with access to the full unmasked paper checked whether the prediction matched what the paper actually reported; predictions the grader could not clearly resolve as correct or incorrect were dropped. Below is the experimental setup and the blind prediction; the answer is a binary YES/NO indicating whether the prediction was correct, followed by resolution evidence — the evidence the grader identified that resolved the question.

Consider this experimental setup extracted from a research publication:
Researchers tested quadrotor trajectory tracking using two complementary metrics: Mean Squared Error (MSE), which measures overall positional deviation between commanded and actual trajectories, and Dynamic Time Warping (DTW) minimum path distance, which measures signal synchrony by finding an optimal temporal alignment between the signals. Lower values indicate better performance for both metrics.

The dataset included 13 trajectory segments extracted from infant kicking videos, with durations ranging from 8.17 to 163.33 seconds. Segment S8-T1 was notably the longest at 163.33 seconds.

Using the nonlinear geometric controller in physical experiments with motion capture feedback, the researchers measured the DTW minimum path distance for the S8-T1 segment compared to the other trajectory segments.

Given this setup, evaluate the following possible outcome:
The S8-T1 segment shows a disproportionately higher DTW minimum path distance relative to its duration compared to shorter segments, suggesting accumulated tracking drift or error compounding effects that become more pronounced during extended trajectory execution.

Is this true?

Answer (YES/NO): NO